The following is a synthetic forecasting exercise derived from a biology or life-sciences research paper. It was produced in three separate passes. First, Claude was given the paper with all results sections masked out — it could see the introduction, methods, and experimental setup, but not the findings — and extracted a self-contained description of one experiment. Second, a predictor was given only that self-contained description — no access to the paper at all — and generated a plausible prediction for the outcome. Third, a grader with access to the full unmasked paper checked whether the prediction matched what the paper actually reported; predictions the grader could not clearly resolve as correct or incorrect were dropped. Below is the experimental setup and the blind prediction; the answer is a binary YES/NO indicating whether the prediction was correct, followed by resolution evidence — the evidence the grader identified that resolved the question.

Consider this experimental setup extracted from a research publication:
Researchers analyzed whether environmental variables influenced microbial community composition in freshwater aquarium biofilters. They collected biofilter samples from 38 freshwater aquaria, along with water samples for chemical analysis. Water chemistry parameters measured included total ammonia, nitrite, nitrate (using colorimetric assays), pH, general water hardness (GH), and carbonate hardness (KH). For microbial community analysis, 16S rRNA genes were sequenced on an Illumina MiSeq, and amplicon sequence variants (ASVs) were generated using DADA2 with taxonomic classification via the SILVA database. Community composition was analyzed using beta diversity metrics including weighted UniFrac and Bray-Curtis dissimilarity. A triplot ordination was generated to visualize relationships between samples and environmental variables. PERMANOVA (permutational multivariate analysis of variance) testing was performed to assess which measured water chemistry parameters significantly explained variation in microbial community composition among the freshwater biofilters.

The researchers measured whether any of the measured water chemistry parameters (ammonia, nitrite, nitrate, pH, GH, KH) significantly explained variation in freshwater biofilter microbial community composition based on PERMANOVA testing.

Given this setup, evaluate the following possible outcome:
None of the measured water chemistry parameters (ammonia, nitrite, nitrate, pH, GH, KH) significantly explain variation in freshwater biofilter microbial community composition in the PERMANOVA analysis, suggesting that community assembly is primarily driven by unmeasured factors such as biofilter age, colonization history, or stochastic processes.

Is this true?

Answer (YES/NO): NO